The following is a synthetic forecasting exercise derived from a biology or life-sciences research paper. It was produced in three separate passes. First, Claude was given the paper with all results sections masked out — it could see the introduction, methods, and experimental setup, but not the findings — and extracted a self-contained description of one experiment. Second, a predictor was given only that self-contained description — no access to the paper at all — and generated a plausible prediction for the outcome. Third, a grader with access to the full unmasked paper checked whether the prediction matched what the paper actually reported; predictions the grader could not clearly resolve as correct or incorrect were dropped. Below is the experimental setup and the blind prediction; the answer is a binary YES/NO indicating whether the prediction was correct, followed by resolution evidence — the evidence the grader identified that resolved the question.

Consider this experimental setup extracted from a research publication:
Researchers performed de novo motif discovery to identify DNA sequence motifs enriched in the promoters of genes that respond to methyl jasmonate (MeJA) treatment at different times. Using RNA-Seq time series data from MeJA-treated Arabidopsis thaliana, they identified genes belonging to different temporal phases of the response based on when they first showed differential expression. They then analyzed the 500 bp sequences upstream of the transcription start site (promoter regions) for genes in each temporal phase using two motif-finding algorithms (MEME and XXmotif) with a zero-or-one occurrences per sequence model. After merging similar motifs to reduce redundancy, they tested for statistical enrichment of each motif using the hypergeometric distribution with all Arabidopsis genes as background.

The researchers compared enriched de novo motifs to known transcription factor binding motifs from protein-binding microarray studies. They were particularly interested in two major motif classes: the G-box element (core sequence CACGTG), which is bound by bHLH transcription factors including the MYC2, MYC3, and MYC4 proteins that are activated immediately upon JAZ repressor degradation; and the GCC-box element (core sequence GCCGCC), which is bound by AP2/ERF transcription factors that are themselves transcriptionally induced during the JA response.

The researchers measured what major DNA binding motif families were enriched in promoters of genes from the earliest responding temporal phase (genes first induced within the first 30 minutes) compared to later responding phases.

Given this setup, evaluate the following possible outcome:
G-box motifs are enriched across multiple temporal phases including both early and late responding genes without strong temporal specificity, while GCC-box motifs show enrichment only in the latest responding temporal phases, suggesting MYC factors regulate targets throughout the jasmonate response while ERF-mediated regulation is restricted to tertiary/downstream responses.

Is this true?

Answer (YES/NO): NO